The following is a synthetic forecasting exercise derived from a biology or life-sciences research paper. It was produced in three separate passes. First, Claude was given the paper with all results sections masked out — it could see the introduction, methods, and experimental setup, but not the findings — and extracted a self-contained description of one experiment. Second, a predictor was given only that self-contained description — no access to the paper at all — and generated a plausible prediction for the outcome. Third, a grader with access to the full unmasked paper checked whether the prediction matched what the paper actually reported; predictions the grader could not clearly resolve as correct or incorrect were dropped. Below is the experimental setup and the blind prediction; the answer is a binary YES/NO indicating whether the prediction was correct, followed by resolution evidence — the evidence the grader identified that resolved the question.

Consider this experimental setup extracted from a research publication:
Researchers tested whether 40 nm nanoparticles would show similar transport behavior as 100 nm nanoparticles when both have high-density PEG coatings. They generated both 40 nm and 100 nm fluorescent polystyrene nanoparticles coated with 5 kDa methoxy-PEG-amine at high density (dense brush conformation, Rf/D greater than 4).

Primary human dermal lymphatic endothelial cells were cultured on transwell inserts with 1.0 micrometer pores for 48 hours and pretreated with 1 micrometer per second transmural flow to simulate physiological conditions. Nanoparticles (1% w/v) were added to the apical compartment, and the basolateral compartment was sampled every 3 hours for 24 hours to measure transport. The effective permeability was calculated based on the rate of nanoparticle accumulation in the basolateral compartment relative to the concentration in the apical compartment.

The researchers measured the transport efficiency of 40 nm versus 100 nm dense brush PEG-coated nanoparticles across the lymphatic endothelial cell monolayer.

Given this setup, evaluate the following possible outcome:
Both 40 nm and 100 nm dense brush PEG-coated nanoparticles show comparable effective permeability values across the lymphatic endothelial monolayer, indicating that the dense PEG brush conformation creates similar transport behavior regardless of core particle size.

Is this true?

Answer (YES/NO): YES